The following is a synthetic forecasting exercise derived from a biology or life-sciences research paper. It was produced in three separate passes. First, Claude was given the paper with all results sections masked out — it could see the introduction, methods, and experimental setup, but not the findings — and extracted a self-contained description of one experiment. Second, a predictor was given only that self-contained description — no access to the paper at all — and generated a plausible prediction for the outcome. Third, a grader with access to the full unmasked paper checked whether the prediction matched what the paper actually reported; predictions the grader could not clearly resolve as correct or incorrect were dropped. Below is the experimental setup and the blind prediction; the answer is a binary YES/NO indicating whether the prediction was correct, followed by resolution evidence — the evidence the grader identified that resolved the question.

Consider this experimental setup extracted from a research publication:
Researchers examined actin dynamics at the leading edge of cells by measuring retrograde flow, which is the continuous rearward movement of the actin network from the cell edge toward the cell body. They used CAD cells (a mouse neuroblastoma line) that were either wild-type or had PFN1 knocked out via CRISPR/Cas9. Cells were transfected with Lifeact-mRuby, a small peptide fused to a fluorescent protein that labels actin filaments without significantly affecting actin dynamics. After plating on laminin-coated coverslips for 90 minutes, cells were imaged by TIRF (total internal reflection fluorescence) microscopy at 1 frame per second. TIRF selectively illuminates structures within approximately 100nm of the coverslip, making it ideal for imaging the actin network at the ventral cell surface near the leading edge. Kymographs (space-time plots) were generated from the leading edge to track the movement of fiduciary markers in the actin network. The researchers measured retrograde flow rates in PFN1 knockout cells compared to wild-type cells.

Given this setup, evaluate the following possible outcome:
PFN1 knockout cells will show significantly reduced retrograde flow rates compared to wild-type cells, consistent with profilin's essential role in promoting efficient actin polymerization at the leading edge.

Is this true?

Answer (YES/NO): YES